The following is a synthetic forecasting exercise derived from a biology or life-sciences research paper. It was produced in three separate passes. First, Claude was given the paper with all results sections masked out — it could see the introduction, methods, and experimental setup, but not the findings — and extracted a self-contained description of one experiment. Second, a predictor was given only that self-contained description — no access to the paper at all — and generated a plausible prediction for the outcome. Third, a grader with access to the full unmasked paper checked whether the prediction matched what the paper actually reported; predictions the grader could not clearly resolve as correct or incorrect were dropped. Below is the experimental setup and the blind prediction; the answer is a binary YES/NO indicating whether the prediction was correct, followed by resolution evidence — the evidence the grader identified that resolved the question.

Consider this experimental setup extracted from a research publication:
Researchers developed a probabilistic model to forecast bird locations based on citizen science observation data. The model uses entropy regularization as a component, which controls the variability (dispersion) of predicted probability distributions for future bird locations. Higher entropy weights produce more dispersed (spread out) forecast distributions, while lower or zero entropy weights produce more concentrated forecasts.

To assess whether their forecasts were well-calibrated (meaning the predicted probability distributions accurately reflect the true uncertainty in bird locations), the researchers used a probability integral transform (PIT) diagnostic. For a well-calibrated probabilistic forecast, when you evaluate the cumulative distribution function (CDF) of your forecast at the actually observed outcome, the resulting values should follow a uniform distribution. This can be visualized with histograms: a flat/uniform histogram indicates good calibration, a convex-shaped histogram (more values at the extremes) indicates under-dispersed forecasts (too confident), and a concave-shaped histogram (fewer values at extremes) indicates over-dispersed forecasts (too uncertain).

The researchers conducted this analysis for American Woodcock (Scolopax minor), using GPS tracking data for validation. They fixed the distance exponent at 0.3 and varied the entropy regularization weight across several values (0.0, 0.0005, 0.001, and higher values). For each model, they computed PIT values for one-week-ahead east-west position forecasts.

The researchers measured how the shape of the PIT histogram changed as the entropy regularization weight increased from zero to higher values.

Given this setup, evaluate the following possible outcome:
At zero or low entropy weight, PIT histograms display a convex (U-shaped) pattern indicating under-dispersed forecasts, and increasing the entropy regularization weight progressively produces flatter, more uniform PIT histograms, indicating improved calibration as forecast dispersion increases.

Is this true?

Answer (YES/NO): NO